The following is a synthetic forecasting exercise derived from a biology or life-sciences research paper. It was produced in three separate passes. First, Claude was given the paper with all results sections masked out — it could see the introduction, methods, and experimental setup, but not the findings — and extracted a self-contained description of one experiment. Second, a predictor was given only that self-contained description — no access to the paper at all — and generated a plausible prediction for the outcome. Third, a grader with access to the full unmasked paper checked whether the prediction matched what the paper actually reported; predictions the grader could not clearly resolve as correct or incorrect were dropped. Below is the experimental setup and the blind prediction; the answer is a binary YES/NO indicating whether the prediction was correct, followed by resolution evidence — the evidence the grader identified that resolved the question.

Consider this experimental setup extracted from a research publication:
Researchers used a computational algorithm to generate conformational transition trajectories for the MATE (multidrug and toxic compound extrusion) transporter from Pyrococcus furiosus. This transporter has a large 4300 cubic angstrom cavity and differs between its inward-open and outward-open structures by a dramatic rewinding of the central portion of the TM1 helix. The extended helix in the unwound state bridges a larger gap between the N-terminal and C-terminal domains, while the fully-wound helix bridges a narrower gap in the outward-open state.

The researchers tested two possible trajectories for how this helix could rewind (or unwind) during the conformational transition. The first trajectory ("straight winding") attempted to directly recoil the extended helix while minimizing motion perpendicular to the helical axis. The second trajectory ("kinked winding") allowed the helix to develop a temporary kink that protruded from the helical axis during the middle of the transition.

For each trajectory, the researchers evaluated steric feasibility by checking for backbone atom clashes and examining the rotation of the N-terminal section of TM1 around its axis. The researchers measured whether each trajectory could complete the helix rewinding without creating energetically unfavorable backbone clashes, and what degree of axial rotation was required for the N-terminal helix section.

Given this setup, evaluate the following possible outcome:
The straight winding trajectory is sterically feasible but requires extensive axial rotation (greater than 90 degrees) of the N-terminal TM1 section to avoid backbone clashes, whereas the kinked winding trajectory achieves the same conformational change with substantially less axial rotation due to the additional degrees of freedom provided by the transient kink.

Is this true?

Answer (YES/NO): NO